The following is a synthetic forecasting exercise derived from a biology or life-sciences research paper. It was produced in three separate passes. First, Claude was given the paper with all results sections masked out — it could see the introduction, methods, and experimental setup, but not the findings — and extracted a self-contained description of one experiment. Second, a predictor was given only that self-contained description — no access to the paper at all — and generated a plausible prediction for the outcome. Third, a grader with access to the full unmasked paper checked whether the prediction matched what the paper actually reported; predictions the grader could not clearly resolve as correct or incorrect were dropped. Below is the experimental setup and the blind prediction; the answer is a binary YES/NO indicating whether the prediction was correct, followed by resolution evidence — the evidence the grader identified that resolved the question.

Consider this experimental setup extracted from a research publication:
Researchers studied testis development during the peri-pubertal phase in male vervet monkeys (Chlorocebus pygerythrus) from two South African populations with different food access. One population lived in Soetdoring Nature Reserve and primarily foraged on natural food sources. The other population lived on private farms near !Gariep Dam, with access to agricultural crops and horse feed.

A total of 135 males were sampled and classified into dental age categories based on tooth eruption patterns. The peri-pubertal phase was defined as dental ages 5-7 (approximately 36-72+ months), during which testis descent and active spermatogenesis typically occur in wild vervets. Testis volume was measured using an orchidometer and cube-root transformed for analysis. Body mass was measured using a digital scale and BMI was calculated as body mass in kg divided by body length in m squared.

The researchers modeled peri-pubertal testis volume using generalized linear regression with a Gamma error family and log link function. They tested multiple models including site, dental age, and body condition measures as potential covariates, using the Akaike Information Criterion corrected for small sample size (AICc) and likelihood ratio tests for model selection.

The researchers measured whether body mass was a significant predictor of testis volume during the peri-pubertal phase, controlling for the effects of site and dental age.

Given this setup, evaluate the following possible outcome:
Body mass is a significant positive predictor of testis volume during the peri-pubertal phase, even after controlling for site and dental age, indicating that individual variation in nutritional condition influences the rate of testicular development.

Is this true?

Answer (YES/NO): NO